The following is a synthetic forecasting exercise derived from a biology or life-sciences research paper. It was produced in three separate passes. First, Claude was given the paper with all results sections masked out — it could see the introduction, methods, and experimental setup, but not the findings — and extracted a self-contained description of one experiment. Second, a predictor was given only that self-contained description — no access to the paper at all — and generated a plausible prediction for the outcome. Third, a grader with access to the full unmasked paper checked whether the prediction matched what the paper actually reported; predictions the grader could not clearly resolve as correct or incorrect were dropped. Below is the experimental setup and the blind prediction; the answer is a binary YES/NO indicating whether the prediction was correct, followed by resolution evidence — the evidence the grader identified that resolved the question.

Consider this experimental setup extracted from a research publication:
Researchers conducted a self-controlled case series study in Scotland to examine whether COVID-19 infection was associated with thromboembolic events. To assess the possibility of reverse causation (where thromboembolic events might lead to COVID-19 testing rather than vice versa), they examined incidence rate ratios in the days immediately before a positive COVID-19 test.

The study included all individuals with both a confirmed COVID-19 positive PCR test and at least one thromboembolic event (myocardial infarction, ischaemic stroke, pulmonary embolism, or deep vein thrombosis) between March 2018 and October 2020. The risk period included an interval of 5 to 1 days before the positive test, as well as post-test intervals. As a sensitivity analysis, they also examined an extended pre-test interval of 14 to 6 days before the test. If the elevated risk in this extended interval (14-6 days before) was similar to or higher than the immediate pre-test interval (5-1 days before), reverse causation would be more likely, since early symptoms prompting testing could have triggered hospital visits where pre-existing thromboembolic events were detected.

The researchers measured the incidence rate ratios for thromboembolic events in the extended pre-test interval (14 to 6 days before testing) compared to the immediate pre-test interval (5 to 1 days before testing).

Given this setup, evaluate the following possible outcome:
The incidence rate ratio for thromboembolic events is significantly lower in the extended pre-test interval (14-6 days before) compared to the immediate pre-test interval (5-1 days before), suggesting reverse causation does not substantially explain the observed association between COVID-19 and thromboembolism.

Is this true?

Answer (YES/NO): YES